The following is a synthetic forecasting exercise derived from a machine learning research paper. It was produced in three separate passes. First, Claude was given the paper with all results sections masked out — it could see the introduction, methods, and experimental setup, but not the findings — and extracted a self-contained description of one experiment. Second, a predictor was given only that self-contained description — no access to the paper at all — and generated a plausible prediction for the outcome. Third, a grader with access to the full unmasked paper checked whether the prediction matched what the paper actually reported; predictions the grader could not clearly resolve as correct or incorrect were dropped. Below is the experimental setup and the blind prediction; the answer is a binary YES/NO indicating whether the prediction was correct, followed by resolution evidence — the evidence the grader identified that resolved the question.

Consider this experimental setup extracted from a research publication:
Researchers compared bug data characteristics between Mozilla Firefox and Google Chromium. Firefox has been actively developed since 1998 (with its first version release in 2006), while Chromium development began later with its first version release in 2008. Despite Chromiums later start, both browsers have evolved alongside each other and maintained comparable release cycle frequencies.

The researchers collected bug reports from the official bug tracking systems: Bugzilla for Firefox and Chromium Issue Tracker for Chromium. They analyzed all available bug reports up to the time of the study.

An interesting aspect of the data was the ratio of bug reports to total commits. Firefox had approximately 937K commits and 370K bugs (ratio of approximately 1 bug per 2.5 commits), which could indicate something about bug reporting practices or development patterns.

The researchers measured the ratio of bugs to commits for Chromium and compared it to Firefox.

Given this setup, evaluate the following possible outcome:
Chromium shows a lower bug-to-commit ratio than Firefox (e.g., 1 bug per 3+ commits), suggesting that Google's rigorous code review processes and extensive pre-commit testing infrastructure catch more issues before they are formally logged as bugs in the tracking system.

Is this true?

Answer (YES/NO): YES